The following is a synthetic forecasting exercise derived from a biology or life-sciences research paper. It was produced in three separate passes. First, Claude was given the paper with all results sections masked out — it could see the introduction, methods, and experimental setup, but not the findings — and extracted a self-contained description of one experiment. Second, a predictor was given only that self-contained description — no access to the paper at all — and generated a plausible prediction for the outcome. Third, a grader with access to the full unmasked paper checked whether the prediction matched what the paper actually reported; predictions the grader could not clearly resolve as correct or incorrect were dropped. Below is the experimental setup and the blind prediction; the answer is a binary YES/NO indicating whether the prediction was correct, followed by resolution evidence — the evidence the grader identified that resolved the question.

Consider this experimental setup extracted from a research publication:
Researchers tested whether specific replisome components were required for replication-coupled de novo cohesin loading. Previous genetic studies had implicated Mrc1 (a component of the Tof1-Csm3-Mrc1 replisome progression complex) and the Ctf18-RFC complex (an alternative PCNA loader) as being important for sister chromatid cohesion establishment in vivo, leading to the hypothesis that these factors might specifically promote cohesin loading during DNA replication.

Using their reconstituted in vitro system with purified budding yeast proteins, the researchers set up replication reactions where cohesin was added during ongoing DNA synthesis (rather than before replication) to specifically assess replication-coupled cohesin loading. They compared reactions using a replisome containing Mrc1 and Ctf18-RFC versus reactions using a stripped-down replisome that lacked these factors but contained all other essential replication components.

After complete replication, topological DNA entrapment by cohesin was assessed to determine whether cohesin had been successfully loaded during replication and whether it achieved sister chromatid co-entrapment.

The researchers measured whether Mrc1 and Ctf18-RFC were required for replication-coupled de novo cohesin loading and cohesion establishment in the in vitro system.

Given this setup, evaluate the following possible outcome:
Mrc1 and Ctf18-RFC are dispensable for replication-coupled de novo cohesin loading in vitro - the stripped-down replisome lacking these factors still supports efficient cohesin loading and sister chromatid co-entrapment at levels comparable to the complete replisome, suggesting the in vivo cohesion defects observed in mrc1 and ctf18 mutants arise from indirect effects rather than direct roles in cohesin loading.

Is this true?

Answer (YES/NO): YES